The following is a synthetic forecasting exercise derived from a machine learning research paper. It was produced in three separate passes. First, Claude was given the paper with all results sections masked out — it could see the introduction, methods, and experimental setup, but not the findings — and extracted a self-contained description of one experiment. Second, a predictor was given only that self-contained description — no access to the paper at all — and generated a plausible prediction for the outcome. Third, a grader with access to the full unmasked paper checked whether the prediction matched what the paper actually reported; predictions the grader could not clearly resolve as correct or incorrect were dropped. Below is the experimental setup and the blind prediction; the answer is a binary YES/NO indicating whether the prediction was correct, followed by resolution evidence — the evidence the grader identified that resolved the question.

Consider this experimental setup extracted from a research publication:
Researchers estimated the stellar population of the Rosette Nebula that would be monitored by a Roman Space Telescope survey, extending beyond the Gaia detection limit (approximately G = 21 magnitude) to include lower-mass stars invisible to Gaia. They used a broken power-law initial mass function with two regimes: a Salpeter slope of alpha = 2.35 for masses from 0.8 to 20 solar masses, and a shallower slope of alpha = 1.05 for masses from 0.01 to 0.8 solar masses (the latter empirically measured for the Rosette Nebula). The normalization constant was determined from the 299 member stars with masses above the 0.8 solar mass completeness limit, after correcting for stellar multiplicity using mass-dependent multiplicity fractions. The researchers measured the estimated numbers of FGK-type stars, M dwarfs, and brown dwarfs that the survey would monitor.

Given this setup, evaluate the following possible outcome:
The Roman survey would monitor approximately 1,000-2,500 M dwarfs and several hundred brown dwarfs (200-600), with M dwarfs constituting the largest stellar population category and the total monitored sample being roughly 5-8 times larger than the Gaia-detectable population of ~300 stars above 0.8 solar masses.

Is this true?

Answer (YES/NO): NO